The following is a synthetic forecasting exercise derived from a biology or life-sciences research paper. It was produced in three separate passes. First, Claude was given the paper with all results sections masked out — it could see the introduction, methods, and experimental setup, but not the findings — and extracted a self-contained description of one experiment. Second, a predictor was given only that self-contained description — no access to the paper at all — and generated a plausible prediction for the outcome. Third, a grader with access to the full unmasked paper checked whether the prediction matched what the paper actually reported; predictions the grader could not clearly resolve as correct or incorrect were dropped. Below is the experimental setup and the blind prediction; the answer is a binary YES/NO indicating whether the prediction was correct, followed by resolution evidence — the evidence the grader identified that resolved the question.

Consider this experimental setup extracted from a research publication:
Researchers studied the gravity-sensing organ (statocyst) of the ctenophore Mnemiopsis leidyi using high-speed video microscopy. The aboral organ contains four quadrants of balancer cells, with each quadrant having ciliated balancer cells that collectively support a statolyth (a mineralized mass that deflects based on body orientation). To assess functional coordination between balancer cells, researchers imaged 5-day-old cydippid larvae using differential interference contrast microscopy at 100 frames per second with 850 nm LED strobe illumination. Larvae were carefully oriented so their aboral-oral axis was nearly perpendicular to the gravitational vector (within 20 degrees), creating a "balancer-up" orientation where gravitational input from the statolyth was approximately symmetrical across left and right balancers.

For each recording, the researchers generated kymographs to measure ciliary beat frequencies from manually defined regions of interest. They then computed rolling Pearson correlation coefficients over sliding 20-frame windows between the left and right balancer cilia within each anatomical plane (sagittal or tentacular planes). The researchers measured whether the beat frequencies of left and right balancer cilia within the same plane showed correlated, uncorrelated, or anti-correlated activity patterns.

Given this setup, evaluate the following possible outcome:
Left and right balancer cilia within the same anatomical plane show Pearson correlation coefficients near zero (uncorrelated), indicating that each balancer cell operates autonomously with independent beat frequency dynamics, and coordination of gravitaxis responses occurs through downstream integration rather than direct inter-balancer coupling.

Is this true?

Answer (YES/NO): NO